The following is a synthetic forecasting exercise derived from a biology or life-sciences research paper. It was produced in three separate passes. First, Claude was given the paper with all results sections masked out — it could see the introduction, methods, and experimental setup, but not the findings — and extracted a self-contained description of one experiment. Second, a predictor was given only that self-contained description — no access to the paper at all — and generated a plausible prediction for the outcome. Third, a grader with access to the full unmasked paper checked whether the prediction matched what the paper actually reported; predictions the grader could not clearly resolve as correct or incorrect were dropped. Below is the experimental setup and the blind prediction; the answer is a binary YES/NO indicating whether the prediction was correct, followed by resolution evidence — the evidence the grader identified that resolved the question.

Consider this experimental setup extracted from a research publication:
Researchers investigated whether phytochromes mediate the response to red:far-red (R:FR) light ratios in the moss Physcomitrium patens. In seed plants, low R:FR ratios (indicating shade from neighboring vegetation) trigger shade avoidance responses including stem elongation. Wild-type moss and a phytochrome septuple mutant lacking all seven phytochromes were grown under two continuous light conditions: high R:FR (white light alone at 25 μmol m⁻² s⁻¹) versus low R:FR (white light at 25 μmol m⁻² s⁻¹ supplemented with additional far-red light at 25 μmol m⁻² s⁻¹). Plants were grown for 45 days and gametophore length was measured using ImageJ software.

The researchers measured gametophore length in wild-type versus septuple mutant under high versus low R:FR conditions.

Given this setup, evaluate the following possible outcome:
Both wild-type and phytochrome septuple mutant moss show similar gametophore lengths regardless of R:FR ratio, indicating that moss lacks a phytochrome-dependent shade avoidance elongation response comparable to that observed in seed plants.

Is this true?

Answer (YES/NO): NO